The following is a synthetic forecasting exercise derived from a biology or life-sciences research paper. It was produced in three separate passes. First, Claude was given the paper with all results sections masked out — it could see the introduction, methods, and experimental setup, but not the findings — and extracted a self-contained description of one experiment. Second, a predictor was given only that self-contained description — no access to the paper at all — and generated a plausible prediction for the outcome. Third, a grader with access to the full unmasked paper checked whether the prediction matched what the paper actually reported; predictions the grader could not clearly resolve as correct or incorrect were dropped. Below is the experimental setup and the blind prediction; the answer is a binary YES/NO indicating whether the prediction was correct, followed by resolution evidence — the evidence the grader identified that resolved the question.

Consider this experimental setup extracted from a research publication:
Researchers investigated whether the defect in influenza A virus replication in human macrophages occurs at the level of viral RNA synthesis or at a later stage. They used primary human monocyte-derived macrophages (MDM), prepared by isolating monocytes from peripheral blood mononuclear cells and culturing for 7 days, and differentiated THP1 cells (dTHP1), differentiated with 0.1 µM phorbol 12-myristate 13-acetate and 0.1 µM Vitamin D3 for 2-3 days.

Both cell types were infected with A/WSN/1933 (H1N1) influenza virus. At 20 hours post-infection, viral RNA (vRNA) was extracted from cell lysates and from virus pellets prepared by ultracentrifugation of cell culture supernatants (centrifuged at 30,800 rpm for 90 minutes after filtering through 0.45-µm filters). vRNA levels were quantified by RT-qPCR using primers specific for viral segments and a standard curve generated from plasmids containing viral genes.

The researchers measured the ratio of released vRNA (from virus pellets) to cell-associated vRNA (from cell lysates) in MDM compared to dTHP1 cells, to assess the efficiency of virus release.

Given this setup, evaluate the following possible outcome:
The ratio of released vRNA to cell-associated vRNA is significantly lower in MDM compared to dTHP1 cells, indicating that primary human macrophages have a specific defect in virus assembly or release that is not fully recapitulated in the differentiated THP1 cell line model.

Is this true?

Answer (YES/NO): YES